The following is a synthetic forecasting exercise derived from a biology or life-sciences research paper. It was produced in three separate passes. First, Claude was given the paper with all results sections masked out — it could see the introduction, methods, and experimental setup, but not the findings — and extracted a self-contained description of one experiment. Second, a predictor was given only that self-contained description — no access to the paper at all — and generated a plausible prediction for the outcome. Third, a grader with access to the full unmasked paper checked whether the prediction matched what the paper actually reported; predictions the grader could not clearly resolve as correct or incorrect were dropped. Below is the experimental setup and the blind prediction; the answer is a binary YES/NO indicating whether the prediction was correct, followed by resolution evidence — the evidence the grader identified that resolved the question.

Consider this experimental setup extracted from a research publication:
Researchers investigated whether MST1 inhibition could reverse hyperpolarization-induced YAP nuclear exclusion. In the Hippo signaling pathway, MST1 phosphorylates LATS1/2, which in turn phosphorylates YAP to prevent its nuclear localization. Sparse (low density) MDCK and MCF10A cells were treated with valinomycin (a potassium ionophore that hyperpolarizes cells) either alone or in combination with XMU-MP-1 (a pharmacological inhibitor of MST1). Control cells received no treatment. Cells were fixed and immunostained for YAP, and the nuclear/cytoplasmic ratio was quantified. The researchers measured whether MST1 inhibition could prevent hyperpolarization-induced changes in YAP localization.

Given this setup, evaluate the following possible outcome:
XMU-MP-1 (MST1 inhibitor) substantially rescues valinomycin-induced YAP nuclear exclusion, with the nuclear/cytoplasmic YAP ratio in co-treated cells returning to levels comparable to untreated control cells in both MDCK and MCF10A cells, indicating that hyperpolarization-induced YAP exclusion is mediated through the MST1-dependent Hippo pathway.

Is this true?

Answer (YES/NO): NO